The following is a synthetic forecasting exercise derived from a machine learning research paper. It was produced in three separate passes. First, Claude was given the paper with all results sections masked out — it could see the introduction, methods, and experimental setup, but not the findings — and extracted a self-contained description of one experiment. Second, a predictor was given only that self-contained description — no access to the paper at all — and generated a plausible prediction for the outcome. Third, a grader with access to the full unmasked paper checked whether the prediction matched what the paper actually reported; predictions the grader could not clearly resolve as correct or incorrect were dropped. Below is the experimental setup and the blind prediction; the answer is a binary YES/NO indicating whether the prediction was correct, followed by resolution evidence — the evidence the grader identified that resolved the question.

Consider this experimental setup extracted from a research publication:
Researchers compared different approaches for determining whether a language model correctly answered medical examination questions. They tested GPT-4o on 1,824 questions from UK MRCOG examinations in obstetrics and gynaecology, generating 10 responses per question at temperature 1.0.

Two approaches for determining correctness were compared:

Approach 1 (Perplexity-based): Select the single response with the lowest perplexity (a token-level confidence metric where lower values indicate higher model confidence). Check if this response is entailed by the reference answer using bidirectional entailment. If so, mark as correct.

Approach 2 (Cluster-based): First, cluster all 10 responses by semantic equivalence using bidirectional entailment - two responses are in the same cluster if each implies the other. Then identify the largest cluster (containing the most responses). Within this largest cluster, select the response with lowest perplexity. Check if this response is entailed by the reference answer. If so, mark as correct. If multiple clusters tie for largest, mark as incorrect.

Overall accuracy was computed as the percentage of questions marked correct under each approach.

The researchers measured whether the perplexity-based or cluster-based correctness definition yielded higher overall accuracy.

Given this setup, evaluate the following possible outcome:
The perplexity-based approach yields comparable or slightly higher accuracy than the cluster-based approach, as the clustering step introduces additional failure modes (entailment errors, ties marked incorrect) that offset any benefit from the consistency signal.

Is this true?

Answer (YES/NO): YES